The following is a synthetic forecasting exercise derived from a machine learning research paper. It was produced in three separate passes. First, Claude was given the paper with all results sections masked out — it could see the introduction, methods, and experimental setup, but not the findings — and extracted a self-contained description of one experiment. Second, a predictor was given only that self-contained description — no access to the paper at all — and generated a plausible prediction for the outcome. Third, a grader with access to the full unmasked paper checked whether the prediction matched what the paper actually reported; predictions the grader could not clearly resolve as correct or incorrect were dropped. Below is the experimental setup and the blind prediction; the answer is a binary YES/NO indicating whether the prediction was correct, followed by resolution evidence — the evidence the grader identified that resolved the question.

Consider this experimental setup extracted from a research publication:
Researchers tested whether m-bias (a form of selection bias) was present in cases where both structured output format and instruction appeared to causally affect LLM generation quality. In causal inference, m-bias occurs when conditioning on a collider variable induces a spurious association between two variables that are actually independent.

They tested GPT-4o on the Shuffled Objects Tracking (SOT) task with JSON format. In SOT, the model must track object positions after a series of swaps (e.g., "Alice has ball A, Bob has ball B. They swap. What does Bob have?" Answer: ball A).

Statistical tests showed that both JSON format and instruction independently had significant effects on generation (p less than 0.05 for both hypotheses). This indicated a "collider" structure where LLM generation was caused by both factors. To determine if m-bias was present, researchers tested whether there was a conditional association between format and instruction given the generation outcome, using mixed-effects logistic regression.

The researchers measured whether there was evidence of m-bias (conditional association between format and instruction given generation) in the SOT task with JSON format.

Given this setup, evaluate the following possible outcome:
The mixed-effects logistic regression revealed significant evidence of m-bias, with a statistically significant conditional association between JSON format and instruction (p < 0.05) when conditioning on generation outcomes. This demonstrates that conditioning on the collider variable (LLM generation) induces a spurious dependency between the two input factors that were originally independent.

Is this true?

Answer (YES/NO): NO